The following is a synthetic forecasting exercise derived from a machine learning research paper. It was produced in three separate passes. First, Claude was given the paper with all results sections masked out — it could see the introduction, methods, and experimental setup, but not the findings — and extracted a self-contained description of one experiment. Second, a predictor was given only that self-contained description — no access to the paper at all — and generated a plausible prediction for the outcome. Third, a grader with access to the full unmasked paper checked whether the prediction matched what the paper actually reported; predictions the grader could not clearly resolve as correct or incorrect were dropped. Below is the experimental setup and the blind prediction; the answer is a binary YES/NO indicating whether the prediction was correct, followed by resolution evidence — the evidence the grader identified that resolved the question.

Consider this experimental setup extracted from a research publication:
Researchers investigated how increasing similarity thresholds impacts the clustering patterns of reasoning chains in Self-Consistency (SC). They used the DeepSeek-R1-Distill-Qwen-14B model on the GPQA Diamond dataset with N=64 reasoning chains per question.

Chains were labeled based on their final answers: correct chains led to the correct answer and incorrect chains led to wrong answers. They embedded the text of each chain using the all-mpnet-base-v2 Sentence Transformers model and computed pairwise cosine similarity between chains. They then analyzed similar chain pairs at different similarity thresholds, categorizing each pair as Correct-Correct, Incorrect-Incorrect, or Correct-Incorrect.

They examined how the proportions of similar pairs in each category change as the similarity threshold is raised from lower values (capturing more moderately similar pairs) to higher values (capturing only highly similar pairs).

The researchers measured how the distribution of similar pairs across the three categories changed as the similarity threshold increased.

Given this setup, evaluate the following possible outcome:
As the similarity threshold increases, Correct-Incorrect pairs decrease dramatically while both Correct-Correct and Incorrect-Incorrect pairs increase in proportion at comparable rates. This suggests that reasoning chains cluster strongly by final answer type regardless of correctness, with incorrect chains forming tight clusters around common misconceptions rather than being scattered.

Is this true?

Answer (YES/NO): NO